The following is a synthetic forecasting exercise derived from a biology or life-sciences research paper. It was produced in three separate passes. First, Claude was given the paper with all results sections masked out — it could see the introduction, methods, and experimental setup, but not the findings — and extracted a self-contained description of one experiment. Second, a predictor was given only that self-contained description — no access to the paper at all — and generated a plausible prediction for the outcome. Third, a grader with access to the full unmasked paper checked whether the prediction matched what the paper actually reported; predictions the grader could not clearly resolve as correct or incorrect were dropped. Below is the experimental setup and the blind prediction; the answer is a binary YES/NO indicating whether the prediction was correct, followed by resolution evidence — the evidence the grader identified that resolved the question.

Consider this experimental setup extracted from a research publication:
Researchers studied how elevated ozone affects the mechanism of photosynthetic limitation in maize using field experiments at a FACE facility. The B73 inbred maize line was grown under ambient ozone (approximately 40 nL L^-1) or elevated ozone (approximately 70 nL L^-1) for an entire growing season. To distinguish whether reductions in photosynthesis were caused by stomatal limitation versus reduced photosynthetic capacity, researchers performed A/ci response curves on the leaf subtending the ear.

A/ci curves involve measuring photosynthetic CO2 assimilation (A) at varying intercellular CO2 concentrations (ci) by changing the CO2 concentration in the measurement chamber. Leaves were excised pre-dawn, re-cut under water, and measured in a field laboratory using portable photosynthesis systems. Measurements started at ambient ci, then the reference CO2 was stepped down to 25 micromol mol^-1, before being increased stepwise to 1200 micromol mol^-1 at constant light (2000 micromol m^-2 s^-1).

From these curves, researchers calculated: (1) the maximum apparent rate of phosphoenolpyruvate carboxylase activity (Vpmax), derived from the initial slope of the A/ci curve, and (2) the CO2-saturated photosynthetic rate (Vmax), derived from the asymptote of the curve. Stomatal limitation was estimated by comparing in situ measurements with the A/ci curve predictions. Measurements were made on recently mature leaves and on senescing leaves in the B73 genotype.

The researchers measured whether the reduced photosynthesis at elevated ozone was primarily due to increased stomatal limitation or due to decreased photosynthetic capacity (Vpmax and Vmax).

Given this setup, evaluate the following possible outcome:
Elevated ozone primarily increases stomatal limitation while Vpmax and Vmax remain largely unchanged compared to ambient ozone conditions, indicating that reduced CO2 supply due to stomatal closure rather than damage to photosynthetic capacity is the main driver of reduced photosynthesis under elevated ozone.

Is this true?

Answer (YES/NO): NO